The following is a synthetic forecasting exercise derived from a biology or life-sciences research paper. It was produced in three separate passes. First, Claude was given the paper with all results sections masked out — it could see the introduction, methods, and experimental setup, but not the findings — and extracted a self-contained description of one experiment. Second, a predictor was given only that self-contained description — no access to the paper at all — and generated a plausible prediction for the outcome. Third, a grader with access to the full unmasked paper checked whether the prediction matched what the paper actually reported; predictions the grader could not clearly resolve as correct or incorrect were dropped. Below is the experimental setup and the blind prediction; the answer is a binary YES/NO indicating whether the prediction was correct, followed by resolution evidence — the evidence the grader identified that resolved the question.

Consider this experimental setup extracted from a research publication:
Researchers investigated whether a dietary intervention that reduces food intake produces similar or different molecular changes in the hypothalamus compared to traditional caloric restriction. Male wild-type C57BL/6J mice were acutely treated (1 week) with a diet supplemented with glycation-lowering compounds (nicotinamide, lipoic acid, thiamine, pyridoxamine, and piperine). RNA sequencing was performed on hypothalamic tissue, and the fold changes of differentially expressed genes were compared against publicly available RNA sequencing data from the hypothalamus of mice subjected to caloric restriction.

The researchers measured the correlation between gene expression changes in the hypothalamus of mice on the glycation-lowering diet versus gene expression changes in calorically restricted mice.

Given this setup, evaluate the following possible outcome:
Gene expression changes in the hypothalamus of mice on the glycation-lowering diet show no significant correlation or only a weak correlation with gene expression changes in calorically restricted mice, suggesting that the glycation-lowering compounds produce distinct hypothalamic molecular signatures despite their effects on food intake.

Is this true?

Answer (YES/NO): NO